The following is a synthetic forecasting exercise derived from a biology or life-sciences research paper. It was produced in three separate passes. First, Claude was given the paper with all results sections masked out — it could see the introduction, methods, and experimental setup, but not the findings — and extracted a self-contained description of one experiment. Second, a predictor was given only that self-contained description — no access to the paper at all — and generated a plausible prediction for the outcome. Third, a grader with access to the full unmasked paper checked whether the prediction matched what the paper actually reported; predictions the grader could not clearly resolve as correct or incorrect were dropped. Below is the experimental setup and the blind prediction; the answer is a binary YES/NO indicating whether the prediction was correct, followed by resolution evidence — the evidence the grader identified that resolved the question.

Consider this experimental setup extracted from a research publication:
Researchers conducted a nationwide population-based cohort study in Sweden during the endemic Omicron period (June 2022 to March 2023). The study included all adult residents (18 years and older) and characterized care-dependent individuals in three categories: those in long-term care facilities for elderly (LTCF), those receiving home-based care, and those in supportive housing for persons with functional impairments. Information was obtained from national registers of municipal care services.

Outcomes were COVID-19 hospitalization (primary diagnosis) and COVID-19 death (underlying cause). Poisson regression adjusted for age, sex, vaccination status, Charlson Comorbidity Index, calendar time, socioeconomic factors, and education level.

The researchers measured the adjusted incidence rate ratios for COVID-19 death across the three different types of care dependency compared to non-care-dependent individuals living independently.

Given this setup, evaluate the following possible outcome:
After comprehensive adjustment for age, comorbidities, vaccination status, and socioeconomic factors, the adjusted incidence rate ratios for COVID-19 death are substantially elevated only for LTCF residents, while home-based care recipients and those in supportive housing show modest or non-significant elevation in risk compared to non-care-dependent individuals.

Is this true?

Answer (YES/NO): NO